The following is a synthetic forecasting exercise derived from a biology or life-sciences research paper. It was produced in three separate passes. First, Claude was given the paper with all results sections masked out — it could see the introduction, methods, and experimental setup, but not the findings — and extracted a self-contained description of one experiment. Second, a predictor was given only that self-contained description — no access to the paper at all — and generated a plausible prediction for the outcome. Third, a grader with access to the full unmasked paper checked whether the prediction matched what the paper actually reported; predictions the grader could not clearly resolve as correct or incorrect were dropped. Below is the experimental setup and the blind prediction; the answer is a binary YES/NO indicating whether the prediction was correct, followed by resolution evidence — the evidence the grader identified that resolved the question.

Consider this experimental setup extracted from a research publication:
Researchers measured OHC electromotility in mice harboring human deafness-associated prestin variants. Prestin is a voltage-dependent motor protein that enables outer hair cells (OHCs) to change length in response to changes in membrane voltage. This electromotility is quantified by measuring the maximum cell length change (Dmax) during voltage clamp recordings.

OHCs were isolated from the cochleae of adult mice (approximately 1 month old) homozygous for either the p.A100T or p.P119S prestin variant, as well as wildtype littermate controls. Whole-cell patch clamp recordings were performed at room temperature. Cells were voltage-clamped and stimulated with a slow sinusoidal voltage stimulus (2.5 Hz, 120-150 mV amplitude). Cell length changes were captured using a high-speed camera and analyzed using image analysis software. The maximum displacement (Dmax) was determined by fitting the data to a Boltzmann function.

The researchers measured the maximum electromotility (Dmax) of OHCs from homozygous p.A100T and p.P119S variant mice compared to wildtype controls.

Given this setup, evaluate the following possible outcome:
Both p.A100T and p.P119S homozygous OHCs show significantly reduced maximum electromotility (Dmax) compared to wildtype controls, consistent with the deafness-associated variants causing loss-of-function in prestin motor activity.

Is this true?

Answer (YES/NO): NO